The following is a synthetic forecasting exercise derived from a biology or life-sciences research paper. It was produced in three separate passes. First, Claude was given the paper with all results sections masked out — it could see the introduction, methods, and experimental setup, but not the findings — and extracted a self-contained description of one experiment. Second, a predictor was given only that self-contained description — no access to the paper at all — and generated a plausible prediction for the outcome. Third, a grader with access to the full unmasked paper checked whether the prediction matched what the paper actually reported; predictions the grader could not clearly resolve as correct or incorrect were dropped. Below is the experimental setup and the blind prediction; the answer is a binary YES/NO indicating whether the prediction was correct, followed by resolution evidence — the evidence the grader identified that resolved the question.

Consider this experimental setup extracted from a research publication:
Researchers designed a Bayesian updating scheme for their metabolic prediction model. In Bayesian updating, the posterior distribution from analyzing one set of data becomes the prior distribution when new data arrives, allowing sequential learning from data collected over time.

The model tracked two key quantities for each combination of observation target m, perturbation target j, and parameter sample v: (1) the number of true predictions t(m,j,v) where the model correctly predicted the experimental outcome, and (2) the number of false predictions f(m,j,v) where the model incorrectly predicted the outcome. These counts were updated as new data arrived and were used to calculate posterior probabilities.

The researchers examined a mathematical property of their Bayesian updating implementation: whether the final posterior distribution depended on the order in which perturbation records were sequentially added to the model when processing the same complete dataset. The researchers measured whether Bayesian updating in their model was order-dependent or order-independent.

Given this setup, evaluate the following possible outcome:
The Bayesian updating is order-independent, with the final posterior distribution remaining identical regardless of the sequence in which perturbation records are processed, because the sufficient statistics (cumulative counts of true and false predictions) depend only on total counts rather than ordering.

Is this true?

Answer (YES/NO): YES